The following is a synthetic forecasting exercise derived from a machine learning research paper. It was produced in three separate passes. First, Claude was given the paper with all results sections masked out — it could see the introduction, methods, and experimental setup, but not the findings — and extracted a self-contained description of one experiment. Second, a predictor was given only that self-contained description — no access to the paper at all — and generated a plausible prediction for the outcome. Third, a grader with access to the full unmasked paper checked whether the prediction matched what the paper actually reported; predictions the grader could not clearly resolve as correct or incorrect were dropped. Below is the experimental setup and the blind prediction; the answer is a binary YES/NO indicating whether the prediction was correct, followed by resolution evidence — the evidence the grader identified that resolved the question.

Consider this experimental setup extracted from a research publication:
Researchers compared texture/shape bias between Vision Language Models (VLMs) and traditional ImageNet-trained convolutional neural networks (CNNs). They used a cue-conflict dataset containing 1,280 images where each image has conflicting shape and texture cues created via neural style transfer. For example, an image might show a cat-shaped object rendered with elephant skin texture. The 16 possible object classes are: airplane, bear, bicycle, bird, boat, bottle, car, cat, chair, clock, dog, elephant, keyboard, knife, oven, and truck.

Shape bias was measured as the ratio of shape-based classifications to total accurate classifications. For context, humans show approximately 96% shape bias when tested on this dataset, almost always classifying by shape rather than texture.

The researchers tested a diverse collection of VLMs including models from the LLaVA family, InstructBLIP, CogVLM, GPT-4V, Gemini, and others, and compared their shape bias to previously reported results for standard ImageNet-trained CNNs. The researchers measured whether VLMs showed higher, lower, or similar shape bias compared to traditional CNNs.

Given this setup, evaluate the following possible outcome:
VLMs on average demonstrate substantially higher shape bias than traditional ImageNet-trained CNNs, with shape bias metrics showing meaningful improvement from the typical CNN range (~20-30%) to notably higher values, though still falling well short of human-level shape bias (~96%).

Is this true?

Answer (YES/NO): YES